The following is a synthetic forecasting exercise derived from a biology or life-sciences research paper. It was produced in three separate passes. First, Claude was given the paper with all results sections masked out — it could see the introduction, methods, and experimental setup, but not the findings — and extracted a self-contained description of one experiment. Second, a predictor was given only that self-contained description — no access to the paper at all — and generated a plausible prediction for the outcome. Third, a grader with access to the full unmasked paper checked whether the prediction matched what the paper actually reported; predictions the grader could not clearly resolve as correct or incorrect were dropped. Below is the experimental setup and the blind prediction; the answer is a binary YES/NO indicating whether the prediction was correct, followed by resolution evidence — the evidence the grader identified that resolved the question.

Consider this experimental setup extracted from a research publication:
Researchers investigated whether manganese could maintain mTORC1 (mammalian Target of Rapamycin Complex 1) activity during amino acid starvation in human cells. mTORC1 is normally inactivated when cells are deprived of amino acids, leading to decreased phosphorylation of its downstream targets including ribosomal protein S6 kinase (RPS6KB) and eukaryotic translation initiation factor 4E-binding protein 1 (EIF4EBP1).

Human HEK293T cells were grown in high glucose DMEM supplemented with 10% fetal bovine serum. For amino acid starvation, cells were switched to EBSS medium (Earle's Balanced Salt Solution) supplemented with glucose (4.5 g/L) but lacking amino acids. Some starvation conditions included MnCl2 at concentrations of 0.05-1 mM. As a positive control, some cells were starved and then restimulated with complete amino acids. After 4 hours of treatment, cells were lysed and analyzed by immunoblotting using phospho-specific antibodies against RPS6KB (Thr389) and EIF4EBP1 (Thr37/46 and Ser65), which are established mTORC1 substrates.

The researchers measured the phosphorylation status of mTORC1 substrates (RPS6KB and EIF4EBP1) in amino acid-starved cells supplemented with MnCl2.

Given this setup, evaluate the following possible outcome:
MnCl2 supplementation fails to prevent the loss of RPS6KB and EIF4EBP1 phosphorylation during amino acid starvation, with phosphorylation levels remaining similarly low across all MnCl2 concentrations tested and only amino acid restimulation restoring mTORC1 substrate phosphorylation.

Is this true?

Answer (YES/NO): NO